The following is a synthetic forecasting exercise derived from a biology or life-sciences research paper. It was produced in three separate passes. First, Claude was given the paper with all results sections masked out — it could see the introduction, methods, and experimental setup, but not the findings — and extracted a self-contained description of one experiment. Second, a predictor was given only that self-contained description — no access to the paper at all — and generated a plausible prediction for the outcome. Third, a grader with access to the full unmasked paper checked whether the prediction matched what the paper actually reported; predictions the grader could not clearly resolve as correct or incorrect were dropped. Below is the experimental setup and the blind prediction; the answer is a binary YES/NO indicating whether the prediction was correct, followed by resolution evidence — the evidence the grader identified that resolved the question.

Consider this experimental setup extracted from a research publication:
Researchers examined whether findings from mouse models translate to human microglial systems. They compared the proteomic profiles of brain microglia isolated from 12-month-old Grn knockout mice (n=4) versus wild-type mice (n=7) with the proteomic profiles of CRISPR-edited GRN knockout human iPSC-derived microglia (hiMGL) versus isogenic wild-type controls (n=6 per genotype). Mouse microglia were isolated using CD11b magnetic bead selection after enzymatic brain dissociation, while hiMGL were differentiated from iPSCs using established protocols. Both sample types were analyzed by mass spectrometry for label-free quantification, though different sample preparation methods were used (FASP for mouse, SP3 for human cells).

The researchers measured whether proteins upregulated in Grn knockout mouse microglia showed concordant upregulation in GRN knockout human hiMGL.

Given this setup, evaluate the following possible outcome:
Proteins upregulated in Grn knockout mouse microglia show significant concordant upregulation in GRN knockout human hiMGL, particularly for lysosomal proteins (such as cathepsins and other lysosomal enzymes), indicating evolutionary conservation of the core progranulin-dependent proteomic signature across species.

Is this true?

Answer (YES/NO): YES